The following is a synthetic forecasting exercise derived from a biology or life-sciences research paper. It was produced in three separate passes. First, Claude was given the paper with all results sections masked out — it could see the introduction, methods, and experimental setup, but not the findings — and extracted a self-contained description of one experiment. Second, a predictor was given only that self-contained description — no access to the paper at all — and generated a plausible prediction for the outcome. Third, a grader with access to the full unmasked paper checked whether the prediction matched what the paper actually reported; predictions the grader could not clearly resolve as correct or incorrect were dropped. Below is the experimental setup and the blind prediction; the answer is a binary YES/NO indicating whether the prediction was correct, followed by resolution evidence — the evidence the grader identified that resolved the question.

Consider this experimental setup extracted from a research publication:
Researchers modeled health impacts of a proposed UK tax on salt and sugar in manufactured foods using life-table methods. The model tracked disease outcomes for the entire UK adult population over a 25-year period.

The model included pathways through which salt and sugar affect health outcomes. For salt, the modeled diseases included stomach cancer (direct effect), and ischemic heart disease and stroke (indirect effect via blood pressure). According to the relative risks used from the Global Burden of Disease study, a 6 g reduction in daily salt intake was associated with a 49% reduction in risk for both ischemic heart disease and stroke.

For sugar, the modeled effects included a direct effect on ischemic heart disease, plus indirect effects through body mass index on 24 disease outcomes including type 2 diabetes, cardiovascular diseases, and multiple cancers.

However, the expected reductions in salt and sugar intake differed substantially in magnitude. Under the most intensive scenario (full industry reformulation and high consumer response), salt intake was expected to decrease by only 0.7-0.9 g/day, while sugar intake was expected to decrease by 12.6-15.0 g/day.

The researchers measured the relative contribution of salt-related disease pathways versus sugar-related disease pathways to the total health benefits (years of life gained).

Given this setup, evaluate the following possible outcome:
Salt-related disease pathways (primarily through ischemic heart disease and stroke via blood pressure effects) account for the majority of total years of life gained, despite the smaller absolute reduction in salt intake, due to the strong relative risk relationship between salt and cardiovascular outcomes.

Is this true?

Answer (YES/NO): NO